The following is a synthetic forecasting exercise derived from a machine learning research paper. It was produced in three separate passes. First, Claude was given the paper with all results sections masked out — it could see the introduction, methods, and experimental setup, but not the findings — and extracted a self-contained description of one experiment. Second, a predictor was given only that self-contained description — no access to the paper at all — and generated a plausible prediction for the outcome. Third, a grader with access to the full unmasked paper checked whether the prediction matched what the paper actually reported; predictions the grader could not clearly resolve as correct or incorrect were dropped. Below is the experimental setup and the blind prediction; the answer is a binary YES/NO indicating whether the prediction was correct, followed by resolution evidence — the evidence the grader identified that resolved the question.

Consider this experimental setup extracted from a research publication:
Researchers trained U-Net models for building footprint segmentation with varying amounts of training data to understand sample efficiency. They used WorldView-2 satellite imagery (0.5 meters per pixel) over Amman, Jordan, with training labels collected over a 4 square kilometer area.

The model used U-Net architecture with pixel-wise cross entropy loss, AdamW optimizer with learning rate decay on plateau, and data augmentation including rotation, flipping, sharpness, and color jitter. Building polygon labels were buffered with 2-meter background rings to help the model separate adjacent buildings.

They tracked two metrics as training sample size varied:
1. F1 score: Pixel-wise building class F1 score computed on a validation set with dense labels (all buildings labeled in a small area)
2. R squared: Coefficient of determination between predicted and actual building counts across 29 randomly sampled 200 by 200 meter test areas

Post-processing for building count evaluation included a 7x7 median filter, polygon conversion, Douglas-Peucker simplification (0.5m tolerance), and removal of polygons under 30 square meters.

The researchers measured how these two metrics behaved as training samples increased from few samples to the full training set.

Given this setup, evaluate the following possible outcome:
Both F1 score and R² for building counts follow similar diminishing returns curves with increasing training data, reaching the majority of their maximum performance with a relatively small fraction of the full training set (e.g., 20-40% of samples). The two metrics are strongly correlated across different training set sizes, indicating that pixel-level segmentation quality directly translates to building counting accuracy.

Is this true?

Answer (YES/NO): NO